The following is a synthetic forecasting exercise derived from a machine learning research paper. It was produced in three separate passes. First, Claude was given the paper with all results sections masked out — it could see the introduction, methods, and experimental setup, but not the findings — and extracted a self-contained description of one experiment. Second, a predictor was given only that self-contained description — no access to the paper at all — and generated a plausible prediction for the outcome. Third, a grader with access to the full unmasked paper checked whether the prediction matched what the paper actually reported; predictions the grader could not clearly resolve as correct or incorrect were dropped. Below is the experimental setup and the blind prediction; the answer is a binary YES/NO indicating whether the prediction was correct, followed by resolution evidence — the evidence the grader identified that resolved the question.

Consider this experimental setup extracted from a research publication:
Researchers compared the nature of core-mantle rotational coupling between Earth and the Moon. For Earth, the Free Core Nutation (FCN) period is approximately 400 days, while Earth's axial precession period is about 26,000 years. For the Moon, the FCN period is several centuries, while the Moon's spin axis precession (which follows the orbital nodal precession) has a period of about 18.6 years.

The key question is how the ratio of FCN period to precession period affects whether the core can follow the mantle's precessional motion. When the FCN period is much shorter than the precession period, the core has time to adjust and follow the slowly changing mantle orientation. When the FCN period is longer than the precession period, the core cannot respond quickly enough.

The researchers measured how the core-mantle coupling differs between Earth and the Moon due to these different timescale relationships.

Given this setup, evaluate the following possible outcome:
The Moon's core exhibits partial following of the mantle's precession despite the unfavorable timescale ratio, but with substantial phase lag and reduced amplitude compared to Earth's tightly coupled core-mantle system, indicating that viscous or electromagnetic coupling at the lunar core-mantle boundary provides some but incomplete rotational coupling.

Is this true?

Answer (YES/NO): NO